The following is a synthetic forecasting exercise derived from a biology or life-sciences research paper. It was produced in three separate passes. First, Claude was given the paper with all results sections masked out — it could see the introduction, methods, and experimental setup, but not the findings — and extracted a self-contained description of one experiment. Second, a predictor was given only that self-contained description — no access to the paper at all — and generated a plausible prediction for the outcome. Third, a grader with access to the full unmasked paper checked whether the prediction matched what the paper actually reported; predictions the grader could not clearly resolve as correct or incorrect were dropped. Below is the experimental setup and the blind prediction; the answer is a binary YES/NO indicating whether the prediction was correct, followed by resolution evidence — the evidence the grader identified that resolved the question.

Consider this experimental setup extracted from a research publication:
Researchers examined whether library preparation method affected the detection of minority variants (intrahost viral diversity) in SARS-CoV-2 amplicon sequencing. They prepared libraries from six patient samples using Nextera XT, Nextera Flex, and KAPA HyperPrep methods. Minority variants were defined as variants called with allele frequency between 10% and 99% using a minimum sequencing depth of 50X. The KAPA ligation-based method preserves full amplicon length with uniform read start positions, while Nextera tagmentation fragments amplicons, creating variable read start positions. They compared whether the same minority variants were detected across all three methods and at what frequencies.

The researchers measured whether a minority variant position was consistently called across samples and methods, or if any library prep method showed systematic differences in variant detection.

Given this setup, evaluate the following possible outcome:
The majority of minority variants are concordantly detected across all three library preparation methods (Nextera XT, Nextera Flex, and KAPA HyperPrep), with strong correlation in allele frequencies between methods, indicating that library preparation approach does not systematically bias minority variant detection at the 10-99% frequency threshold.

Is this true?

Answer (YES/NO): NO